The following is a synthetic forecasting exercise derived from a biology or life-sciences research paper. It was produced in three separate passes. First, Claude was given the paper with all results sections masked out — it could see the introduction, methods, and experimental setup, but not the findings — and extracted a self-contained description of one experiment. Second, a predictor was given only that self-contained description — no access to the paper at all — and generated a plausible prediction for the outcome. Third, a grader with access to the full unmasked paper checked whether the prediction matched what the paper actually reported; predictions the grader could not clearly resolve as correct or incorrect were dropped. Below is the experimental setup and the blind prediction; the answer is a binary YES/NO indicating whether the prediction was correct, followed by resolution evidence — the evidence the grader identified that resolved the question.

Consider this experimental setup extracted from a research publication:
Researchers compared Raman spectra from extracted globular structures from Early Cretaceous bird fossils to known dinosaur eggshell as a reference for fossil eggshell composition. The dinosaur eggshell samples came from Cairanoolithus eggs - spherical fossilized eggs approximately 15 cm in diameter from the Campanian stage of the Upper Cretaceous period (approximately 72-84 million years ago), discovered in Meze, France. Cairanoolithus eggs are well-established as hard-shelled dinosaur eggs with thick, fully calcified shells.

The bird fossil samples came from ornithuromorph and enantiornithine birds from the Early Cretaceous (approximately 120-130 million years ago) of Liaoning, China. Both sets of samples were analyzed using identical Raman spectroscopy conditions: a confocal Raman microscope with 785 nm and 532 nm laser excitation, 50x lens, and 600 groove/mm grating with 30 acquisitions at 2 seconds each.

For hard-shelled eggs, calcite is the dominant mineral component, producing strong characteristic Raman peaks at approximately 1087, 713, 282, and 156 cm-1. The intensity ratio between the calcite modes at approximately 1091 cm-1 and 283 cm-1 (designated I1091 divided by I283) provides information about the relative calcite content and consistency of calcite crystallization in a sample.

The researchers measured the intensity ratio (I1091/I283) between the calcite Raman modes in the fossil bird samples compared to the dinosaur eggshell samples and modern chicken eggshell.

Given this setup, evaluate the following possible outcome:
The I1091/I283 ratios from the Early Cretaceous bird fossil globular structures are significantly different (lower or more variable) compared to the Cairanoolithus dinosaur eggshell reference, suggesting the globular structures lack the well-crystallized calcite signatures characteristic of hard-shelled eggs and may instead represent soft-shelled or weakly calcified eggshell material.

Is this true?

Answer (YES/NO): NO